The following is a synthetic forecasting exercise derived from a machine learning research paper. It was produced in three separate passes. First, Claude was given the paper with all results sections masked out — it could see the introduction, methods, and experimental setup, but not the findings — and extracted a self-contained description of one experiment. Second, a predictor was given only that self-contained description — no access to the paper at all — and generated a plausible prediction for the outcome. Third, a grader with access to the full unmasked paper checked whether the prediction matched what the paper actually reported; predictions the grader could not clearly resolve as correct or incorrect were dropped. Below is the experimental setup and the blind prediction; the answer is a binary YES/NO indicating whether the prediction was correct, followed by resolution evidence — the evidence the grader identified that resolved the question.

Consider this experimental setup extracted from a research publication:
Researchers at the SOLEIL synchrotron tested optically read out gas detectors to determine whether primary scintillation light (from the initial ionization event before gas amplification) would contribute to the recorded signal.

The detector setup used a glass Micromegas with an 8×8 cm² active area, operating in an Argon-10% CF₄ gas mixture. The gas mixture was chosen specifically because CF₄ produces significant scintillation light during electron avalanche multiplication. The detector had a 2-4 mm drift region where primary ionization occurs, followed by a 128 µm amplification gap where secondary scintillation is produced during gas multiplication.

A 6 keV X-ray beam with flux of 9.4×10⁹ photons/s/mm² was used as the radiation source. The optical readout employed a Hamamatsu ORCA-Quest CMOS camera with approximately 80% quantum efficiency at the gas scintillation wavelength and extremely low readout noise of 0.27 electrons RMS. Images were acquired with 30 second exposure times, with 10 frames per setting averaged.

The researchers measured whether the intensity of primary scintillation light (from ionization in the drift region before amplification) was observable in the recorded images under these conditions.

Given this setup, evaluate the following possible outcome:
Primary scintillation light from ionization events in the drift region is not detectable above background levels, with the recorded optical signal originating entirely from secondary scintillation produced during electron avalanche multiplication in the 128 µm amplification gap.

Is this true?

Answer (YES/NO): YES